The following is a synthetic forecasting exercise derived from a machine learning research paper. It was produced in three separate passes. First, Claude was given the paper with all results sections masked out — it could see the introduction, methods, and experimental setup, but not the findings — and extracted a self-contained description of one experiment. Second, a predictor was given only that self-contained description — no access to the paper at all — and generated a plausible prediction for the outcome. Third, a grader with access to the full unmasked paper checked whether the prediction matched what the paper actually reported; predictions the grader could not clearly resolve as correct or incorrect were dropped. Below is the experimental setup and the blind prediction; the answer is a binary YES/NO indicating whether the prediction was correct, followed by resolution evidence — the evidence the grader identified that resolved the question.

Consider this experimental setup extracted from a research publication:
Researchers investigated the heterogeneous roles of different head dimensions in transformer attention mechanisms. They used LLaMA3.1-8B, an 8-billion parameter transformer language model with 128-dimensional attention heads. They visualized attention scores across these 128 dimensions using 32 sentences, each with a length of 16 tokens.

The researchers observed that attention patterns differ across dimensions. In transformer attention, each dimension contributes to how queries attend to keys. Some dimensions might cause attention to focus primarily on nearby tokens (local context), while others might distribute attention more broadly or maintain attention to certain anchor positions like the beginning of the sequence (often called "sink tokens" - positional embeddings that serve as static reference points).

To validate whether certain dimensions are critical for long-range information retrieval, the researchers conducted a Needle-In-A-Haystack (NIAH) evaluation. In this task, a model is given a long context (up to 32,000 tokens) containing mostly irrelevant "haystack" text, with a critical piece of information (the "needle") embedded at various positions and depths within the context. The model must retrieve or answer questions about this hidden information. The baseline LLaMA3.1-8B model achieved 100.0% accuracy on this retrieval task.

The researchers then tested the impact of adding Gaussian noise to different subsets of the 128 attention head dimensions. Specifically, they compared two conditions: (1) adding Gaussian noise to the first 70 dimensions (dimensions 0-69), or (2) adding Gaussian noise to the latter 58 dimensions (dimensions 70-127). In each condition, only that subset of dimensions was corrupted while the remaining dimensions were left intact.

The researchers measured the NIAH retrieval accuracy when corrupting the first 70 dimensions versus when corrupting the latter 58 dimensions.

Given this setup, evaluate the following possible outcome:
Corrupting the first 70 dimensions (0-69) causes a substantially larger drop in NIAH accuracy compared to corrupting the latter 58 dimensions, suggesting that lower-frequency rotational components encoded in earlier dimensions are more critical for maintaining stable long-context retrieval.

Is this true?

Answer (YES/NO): NO